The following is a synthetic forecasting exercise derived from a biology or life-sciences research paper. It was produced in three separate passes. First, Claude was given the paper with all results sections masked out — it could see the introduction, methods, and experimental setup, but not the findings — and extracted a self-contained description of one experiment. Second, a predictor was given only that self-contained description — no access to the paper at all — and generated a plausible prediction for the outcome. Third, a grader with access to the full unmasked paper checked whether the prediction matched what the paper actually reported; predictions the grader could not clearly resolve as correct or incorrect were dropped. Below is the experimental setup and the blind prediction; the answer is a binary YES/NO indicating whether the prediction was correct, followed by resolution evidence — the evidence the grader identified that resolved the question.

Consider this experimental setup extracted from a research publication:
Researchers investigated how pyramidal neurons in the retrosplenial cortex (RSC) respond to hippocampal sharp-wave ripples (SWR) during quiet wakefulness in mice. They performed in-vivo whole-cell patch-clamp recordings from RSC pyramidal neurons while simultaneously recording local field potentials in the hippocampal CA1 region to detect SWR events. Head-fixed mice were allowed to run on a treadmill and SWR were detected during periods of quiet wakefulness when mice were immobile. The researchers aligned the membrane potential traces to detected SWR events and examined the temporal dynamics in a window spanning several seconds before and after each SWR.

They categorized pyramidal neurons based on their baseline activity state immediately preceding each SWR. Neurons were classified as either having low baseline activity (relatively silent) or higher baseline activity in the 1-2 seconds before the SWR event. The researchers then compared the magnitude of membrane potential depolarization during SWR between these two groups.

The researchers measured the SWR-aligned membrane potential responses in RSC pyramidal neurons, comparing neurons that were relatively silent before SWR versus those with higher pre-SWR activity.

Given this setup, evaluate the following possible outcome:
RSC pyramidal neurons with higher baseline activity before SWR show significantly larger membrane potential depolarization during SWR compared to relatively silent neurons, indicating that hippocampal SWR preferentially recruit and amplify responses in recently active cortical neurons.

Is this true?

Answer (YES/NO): NO